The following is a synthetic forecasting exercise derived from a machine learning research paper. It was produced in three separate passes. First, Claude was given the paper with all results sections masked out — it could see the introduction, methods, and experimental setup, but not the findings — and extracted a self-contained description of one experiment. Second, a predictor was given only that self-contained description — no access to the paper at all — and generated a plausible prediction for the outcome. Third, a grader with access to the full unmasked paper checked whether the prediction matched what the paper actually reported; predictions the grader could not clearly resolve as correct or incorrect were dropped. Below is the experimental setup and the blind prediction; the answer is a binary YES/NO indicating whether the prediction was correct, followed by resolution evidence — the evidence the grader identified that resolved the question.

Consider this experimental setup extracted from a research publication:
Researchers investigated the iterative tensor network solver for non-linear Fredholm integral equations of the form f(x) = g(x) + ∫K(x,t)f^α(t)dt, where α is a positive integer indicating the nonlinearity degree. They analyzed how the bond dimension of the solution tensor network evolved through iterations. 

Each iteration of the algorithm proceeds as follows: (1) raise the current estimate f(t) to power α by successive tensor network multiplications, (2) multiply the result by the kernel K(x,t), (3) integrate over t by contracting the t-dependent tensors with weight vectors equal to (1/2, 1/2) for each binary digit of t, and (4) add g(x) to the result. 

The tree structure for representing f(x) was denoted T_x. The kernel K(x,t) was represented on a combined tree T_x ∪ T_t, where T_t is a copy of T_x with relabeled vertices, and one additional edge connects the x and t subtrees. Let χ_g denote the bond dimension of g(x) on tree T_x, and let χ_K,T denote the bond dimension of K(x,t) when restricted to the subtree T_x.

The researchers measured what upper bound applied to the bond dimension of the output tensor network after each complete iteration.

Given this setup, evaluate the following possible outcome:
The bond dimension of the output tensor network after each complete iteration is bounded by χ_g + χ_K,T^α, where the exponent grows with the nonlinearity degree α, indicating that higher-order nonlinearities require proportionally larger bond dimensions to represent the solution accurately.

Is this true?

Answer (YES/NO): NO